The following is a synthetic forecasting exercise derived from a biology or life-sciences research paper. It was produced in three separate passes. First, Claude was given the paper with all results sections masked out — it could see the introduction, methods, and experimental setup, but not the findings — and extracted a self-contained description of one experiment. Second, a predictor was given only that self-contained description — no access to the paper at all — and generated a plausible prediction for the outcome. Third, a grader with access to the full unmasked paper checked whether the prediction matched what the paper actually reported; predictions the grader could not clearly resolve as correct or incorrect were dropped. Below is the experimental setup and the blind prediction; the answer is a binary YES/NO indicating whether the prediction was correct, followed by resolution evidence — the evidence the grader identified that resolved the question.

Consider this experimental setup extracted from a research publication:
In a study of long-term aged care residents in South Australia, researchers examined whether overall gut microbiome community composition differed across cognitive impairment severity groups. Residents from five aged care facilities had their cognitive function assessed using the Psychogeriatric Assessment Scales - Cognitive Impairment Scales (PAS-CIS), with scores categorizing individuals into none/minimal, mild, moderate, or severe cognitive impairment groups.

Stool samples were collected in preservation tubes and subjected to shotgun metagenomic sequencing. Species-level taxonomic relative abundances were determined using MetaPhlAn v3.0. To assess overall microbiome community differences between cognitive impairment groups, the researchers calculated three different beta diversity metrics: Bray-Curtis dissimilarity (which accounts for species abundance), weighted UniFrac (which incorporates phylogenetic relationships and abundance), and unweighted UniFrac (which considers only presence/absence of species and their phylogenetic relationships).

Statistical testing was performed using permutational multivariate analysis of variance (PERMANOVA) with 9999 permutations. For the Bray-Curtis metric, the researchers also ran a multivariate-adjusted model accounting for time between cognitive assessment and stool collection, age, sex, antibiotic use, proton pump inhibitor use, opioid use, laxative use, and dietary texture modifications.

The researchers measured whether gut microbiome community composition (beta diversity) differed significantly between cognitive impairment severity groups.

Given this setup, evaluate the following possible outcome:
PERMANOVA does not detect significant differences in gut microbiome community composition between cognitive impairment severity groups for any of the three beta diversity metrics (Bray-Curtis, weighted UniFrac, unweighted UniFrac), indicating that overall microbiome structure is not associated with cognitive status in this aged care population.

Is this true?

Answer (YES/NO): NO